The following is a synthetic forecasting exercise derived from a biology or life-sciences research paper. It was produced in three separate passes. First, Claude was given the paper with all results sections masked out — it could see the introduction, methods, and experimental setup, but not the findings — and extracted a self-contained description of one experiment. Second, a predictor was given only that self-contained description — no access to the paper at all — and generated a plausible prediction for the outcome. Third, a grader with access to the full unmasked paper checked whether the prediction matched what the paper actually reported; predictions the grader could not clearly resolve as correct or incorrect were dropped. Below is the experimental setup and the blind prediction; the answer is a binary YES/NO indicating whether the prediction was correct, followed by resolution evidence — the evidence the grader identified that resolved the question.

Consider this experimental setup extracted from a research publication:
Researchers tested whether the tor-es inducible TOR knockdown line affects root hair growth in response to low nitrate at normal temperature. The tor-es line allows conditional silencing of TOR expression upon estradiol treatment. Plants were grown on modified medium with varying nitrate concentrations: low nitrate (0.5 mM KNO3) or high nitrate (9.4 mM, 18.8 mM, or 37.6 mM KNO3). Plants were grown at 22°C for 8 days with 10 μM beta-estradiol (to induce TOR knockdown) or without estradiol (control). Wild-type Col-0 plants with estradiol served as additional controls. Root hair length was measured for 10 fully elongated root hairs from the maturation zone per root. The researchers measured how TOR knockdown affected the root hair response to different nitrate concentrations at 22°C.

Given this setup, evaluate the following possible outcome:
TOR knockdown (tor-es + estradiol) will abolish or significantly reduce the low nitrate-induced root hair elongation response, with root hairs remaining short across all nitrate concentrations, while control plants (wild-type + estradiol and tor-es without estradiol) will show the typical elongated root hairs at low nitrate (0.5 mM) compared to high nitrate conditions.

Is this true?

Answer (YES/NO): YES